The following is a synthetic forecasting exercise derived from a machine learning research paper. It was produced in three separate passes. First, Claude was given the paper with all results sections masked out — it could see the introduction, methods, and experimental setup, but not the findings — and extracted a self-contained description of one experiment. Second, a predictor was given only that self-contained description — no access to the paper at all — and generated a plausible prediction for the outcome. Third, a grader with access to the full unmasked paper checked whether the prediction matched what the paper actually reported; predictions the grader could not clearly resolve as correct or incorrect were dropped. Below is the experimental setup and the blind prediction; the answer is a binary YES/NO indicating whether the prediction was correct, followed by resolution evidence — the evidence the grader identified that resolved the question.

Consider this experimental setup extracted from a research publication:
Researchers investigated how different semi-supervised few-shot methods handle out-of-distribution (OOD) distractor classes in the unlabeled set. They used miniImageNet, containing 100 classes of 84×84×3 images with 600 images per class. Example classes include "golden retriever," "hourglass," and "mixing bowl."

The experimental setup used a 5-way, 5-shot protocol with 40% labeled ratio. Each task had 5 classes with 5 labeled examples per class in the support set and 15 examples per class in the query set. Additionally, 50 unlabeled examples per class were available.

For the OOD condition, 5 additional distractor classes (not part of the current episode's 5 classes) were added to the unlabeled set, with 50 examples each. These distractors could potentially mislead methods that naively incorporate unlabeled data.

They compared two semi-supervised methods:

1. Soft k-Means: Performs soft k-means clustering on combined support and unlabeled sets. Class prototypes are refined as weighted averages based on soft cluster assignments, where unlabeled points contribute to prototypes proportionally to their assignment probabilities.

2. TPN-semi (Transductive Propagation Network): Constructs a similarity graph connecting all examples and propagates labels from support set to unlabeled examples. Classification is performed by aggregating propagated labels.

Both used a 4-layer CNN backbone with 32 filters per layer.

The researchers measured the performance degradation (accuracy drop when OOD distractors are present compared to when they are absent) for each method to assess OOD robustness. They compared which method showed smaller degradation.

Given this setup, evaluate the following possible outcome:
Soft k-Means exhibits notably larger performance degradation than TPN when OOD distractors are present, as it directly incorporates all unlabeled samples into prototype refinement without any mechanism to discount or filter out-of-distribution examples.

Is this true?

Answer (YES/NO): NO